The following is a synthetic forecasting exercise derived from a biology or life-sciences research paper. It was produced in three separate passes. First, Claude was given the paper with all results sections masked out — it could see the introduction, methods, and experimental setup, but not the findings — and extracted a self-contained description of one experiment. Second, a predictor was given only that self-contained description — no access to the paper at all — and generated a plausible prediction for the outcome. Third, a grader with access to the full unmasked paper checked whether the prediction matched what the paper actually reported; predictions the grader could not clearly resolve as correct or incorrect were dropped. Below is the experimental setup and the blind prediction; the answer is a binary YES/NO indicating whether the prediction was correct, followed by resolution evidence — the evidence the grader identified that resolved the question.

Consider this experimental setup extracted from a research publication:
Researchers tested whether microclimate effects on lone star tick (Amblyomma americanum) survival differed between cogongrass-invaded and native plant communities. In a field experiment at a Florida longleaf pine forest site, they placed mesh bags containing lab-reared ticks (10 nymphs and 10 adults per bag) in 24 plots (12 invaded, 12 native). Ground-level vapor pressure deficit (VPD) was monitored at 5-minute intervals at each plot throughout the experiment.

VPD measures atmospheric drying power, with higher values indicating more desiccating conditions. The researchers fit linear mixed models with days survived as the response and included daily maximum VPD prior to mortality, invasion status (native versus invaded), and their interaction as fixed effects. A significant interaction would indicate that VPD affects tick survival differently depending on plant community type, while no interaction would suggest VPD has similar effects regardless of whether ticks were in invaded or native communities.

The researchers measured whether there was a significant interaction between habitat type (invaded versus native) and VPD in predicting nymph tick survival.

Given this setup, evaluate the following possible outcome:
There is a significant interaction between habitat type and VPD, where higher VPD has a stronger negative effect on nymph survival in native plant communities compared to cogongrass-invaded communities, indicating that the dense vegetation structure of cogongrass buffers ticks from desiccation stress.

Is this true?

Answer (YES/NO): NO